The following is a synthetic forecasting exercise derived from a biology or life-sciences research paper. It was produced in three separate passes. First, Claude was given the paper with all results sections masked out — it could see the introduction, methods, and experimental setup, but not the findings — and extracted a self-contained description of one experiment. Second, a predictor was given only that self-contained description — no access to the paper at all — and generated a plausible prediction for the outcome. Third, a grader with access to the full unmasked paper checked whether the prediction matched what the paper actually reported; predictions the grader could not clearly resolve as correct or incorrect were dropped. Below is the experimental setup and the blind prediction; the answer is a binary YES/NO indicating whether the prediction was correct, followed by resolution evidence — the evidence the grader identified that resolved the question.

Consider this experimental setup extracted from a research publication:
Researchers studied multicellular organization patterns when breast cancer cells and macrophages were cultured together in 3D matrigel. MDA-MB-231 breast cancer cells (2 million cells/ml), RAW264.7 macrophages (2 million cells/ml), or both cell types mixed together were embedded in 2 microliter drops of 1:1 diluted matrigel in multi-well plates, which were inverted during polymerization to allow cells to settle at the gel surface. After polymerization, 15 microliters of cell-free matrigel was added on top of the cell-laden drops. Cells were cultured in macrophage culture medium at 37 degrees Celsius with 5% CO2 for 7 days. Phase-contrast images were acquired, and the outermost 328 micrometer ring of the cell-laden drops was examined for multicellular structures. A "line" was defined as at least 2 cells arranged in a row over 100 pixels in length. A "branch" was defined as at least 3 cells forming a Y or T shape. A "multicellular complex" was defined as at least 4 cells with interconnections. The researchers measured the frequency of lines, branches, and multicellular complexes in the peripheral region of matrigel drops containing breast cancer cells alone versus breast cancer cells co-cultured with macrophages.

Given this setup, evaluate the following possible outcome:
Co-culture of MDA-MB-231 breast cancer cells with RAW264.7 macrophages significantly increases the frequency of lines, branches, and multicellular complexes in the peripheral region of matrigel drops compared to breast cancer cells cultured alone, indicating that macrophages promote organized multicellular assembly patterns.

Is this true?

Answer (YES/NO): NO